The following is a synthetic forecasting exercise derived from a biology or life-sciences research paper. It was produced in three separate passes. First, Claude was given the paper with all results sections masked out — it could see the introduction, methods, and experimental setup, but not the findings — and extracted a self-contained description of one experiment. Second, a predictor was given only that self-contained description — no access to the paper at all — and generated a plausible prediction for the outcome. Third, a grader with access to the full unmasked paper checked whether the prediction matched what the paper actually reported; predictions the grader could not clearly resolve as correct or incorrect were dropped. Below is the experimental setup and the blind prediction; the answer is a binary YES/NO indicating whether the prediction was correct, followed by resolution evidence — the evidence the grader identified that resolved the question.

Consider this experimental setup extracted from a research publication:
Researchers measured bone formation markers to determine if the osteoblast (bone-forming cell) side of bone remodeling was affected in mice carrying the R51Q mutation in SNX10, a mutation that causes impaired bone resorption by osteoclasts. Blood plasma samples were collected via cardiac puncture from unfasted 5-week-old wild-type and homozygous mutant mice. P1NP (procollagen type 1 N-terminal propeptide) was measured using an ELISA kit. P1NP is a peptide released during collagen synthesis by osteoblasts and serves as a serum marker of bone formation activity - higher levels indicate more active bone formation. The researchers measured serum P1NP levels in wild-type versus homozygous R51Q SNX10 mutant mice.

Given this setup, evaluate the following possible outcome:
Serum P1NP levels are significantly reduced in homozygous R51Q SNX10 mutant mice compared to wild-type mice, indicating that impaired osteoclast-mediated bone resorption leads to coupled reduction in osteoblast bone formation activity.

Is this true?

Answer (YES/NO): NO